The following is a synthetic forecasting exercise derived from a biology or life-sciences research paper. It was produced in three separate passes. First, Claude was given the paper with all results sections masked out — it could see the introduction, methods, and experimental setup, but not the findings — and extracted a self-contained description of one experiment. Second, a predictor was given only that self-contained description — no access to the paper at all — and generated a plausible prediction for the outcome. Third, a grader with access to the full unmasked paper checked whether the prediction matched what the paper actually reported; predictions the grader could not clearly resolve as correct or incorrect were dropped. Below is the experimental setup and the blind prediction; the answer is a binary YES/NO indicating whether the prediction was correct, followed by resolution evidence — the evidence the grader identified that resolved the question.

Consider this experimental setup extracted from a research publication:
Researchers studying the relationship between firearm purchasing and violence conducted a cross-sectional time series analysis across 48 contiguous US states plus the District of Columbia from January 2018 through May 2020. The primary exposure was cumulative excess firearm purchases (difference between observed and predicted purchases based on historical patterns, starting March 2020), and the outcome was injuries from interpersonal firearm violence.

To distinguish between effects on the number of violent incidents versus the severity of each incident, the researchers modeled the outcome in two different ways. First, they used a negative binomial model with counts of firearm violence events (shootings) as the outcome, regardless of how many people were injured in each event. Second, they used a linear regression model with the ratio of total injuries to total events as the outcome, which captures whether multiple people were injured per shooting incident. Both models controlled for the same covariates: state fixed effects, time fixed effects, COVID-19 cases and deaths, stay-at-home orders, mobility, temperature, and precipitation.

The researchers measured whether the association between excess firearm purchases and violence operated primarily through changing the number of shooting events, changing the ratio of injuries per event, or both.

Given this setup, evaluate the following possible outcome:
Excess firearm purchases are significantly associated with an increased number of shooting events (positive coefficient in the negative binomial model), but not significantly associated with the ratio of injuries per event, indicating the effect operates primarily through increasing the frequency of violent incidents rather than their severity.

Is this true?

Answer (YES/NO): YES